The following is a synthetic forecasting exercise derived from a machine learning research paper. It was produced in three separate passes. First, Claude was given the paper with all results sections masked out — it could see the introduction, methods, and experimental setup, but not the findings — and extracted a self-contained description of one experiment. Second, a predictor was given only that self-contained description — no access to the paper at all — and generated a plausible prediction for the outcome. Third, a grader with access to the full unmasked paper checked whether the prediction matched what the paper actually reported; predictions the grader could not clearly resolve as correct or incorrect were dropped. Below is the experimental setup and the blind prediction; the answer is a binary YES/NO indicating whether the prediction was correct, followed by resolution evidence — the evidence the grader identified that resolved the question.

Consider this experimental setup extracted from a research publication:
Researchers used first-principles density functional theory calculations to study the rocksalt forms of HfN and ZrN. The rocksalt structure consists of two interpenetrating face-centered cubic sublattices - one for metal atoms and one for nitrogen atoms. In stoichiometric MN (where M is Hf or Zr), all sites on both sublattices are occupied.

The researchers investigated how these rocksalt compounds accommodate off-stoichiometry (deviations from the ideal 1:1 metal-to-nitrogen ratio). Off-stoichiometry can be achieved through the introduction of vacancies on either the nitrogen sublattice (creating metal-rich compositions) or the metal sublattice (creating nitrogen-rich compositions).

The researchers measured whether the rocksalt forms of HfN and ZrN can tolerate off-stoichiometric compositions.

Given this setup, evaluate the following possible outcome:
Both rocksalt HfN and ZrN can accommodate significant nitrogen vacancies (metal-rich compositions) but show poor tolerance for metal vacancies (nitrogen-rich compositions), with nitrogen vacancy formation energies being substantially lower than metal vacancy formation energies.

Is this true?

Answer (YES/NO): NO